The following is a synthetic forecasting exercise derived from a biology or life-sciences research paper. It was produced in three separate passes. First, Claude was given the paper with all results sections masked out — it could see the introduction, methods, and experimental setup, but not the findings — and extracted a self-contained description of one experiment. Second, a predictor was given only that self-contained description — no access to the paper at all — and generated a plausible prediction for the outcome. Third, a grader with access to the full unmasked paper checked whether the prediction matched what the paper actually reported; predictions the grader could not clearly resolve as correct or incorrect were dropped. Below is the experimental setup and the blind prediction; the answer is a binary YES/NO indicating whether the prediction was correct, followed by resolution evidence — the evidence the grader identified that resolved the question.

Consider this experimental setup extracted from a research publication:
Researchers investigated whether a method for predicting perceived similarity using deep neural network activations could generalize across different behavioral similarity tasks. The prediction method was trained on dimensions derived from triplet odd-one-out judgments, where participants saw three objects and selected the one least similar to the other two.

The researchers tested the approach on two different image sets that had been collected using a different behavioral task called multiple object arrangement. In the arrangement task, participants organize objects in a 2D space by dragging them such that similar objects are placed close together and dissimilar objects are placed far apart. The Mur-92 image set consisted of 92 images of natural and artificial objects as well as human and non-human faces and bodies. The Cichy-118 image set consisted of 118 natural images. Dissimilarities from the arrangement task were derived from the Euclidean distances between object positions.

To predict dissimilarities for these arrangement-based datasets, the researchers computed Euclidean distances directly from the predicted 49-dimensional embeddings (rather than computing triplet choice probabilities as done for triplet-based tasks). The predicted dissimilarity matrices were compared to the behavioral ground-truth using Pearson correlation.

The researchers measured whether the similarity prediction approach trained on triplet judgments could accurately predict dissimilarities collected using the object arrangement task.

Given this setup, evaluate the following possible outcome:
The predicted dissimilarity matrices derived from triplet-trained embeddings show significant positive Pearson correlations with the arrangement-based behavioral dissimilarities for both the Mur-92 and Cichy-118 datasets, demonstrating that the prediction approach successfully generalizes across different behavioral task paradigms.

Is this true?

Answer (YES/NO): YES